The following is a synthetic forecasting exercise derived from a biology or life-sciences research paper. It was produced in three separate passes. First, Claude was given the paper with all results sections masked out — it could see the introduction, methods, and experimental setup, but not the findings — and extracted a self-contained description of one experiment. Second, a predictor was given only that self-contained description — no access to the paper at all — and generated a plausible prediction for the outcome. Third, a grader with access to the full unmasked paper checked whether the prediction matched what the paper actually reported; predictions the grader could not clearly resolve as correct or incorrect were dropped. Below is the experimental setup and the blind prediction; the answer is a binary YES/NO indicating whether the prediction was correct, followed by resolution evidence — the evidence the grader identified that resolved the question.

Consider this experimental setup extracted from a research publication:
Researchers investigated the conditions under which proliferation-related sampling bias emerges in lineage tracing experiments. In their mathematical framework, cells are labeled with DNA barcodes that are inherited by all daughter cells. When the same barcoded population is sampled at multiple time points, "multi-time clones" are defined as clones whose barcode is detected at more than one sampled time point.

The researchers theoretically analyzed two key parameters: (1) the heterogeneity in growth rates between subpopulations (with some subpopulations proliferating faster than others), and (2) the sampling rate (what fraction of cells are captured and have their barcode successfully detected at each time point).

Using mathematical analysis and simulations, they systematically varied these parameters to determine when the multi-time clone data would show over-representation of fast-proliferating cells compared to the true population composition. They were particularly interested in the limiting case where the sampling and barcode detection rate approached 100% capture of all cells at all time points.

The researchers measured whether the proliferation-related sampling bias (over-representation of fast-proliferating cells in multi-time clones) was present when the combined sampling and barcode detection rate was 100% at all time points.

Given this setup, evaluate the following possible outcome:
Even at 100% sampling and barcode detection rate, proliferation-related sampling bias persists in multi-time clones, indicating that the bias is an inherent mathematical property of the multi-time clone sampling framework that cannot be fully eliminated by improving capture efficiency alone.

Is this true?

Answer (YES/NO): NO